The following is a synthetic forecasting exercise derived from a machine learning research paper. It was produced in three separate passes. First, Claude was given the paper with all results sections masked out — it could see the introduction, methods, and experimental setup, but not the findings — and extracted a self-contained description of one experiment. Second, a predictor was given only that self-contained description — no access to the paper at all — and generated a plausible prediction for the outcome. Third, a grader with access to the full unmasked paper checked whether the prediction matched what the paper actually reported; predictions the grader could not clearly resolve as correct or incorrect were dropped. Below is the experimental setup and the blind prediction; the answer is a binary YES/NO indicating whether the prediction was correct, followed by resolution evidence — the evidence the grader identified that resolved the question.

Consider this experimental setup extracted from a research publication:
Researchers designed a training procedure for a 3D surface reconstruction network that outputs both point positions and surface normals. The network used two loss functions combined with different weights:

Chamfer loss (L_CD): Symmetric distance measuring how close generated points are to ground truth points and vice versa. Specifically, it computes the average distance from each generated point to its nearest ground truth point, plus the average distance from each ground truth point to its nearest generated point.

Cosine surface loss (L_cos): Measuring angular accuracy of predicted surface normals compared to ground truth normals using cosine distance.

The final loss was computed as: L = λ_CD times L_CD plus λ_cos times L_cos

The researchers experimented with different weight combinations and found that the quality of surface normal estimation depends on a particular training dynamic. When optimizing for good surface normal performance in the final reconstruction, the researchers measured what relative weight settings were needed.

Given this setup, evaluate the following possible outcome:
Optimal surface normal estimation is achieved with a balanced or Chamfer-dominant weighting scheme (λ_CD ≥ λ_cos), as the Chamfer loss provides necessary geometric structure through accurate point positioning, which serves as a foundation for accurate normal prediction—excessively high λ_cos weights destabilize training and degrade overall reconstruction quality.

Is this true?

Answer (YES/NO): YES